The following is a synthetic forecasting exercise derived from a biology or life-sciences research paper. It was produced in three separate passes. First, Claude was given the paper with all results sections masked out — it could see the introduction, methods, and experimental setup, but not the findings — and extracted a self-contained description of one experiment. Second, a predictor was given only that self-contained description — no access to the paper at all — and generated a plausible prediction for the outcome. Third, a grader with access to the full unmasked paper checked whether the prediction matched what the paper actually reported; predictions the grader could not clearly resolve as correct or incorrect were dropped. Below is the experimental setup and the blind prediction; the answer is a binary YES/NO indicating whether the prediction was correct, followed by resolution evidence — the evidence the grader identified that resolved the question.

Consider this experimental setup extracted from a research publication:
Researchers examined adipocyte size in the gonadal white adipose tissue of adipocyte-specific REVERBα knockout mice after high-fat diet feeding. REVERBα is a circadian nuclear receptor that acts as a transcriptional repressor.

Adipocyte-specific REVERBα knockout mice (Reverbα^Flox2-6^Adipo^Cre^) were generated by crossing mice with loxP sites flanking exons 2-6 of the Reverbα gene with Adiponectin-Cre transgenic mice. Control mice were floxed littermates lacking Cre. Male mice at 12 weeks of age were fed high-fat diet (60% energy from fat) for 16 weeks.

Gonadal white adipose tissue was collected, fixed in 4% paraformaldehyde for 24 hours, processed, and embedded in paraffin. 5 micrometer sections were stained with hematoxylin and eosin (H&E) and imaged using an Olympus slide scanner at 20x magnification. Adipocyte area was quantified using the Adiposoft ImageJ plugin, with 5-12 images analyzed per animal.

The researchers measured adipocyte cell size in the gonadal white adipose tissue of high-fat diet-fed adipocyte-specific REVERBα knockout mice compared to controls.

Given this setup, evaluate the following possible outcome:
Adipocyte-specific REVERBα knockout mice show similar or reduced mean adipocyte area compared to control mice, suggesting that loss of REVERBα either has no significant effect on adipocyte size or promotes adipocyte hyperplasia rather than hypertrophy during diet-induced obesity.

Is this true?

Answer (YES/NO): YES